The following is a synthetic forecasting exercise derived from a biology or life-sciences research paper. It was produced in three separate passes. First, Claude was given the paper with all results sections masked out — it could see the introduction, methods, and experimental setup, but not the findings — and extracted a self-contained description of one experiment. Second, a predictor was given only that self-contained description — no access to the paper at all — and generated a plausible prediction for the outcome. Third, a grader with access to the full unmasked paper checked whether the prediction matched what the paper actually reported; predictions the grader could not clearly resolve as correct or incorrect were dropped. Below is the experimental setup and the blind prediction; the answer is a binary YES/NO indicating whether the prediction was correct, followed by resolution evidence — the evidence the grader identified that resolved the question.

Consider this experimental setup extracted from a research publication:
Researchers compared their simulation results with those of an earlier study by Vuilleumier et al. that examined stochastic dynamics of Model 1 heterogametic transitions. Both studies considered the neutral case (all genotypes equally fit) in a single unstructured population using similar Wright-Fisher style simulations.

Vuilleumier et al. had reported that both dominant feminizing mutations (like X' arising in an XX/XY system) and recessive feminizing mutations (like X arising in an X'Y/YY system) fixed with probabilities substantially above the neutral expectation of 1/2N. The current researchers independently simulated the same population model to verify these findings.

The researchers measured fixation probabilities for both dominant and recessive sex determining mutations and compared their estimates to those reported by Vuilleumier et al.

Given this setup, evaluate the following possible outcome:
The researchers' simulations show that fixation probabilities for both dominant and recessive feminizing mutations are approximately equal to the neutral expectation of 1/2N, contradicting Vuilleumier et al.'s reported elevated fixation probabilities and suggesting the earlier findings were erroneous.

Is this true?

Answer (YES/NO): NO